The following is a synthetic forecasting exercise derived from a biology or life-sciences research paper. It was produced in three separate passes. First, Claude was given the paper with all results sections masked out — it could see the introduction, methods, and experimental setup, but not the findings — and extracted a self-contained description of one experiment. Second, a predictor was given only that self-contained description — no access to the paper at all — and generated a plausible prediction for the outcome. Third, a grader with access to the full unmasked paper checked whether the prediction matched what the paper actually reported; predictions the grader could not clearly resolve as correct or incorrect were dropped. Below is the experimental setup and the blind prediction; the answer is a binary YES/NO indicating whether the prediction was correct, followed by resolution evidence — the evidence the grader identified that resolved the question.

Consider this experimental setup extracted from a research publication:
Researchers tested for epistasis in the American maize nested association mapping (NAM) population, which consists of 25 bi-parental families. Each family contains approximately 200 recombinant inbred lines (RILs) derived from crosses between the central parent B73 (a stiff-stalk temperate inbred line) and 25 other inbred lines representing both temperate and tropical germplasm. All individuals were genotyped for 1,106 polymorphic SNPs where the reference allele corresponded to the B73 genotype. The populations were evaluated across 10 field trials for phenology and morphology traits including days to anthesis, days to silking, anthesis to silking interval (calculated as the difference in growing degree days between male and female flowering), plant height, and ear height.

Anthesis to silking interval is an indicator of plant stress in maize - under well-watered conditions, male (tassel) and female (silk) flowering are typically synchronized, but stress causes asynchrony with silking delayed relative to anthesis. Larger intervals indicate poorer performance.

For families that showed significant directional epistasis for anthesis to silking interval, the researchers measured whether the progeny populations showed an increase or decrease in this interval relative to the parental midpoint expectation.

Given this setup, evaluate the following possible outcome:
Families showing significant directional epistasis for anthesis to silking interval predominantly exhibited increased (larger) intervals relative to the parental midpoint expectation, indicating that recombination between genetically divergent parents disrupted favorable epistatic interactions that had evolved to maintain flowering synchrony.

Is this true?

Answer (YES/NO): YES